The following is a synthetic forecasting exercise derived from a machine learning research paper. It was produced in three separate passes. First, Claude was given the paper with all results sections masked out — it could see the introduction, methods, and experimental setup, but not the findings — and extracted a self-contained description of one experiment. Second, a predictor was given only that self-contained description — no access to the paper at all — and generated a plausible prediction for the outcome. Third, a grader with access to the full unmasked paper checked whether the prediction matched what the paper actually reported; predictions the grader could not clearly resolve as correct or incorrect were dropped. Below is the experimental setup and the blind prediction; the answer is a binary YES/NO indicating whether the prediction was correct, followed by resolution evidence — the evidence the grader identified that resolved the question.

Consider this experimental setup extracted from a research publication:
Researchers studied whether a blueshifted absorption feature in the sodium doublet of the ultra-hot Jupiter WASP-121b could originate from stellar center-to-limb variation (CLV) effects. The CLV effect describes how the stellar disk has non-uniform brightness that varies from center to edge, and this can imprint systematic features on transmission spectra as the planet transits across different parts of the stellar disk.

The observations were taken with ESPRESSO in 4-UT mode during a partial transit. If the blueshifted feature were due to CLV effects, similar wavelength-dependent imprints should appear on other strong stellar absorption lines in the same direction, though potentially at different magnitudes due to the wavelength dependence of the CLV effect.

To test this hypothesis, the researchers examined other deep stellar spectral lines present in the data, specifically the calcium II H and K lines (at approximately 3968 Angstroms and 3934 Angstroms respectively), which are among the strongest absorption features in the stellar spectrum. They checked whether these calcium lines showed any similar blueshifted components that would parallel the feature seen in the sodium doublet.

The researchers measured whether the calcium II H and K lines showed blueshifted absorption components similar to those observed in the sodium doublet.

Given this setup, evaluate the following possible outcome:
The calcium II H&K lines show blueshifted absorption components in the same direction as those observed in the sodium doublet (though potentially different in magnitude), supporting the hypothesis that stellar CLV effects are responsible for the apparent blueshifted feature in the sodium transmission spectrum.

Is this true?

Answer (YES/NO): NO